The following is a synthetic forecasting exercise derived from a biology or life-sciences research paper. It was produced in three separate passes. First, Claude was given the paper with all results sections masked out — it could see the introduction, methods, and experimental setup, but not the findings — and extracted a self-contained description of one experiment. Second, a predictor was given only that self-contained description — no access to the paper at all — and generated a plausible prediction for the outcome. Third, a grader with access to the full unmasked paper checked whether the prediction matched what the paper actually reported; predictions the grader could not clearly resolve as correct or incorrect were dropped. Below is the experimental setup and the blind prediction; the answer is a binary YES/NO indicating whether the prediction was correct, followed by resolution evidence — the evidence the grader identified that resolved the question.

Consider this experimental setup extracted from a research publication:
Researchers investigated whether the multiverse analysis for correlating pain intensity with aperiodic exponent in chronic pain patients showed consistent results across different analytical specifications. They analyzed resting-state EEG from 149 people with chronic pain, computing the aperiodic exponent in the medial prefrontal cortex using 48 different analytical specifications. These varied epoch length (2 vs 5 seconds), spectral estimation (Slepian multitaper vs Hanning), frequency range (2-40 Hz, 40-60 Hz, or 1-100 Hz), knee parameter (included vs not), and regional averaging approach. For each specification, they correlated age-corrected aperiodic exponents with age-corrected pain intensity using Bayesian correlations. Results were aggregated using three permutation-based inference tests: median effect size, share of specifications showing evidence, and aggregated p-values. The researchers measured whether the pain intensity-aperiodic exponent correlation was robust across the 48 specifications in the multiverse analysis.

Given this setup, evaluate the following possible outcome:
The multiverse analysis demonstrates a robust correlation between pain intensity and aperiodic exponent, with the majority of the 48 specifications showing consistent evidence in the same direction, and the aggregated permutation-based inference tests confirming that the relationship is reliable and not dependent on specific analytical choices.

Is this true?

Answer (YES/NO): NO